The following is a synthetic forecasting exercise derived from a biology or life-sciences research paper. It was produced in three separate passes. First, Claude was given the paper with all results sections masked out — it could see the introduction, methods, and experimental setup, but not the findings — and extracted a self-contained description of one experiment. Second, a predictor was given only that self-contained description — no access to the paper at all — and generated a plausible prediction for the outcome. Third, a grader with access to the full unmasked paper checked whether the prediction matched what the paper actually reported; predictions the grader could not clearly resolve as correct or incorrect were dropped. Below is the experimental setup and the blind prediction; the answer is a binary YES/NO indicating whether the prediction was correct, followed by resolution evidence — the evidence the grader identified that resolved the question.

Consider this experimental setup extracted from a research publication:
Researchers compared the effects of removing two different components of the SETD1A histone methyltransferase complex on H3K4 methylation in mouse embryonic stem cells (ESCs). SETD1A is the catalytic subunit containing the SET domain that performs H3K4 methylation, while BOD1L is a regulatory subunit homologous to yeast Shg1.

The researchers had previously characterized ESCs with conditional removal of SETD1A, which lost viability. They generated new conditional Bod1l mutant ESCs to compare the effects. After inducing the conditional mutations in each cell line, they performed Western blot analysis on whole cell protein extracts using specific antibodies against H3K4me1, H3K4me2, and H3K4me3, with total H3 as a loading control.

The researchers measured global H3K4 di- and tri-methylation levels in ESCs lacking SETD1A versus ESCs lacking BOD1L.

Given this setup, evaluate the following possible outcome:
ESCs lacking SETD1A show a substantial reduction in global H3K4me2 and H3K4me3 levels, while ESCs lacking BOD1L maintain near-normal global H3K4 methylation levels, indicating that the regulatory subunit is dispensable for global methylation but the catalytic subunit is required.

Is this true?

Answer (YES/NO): NO